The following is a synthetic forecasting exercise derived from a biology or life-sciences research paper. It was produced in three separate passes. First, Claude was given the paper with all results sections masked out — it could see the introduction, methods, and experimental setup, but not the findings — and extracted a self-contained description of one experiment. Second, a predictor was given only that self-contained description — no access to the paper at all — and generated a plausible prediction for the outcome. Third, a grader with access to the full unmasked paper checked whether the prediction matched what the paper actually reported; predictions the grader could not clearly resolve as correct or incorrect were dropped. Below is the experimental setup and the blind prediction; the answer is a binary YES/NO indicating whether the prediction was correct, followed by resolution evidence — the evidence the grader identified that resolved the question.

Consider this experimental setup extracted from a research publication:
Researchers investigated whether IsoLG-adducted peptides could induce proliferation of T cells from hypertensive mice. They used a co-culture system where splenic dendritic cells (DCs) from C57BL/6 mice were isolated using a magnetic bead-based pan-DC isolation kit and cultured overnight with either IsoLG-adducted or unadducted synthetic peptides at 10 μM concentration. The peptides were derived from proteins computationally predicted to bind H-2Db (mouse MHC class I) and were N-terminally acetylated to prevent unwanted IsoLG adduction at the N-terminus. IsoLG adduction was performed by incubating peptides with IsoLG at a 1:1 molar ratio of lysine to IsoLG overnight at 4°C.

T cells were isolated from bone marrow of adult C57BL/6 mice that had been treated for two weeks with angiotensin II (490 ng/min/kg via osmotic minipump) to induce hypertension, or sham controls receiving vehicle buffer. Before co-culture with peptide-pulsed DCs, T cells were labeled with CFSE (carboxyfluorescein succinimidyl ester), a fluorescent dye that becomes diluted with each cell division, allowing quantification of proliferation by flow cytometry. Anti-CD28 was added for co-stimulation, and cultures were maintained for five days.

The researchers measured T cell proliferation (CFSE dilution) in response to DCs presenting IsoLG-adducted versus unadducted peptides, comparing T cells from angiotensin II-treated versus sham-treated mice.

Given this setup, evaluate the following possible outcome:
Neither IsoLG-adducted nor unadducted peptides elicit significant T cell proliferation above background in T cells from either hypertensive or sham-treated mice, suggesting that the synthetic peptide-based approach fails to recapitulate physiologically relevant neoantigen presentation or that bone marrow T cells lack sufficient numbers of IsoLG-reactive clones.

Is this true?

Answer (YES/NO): NO